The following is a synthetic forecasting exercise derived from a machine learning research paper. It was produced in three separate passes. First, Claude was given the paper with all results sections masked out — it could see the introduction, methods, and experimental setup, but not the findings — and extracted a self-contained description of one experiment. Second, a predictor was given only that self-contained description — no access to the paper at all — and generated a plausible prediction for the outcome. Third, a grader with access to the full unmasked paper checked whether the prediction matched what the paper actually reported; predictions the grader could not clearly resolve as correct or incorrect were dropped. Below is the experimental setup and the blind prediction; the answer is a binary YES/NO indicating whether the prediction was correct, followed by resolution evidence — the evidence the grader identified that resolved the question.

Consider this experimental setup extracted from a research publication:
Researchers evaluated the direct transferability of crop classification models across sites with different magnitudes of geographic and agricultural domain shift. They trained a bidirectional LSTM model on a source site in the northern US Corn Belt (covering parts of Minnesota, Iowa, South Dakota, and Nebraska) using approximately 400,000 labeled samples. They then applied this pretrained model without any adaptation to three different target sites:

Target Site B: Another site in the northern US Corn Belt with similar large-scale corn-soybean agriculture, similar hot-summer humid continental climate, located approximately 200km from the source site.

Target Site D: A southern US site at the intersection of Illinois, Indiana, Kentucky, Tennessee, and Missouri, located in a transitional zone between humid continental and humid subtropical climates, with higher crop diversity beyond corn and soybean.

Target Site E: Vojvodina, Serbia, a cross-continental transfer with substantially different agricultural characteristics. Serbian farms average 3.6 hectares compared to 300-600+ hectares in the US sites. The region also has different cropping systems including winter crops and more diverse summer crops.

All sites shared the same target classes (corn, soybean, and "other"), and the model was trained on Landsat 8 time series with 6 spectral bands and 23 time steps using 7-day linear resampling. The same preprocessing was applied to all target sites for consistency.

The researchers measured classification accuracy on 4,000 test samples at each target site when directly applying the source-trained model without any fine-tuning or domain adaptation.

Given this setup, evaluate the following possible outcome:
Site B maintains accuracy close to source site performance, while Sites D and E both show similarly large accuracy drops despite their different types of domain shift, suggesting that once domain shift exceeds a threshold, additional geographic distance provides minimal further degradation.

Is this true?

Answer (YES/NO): NO